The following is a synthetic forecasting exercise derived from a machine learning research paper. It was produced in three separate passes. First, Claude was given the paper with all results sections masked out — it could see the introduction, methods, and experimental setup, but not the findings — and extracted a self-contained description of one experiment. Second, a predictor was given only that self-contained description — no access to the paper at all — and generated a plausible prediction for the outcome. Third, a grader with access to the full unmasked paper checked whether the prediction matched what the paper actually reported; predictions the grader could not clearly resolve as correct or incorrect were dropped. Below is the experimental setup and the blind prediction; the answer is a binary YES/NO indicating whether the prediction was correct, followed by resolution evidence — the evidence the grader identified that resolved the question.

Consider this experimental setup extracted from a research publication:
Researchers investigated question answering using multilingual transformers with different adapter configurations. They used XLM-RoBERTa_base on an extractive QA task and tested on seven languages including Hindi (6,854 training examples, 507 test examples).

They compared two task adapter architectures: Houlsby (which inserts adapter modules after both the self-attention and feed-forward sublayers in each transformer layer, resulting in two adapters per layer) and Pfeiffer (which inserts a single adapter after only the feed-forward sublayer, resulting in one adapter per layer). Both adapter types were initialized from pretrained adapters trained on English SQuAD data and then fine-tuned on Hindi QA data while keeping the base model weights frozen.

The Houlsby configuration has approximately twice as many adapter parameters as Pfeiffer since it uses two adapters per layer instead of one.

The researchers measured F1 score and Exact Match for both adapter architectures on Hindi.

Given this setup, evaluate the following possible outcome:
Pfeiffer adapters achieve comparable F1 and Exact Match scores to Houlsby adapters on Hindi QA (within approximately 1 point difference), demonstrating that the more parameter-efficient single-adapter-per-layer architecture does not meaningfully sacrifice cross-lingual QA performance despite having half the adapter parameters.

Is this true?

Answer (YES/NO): NO